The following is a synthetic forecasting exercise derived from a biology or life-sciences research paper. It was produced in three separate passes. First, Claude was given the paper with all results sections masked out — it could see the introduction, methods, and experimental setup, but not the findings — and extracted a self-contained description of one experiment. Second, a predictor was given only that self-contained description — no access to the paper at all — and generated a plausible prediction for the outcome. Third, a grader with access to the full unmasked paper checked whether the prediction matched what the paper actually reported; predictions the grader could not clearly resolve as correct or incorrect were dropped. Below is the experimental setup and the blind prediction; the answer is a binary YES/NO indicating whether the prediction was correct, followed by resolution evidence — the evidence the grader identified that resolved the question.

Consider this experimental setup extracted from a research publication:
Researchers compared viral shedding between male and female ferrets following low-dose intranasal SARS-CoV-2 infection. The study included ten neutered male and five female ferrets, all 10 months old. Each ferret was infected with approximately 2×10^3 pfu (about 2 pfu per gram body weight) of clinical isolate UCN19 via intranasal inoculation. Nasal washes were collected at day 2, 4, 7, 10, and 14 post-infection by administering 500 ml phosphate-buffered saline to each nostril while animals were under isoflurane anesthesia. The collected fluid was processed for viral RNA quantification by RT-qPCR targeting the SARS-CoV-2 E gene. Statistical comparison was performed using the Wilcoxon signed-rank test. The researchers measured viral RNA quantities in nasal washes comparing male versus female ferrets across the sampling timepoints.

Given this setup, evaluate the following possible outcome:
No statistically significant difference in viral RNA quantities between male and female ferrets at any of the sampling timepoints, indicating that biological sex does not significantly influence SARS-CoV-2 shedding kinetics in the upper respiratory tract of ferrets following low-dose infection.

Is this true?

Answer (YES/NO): YES